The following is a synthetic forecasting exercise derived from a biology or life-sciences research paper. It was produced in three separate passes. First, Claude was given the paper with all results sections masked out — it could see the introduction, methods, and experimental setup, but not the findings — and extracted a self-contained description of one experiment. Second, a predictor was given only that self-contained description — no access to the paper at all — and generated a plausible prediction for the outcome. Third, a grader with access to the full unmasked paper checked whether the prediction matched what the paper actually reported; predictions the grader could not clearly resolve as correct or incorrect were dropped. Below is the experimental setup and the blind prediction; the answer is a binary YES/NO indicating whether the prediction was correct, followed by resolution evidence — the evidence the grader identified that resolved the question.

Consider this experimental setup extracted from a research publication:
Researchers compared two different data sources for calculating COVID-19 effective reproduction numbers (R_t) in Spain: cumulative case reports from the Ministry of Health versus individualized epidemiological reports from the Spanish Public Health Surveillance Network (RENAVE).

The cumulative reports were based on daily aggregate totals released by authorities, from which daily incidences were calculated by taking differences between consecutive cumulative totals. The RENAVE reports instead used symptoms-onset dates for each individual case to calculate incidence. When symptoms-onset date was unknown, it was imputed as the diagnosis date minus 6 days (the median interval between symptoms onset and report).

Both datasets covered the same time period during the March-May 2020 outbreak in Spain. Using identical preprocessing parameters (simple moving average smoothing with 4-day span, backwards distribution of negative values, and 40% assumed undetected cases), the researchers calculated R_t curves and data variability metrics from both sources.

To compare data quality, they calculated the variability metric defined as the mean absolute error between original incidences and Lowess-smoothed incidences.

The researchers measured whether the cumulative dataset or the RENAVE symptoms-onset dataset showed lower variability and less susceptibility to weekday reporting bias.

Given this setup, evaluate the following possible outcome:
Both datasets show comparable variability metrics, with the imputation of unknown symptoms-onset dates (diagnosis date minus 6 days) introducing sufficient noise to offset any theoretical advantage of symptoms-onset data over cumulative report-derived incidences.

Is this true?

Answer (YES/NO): NO